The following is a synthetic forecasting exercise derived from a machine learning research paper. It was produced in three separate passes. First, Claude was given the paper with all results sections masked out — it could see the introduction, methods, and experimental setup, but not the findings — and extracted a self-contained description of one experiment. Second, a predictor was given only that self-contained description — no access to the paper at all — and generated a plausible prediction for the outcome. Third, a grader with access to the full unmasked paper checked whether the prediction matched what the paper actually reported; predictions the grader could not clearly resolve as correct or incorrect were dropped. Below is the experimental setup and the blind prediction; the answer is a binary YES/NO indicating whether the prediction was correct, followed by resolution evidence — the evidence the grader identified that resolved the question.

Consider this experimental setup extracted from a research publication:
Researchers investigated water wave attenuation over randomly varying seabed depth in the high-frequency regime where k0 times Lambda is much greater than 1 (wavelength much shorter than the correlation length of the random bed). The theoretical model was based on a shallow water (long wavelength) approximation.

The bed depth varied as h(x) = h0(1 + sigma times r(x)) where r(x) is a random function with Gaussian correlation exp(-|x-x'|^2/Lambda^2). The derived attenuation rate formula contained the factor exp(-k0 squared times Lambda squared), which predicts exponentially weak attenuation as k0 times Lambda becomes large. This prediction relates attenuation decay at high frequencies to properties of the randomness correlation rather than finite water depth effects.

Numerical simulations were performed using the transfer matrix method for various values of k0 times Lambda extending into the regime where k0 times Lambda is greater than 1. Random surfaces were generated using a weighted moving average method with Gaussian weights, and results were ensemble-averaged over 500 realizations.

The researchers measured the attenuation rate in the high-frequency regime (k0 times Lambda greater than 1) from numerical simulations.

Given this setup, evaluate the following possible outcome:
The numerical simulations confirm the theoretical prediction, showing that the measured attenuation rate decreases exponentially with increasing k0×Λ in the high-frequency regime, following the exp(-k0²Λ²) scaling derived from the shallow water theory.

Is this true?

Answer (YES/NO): YES